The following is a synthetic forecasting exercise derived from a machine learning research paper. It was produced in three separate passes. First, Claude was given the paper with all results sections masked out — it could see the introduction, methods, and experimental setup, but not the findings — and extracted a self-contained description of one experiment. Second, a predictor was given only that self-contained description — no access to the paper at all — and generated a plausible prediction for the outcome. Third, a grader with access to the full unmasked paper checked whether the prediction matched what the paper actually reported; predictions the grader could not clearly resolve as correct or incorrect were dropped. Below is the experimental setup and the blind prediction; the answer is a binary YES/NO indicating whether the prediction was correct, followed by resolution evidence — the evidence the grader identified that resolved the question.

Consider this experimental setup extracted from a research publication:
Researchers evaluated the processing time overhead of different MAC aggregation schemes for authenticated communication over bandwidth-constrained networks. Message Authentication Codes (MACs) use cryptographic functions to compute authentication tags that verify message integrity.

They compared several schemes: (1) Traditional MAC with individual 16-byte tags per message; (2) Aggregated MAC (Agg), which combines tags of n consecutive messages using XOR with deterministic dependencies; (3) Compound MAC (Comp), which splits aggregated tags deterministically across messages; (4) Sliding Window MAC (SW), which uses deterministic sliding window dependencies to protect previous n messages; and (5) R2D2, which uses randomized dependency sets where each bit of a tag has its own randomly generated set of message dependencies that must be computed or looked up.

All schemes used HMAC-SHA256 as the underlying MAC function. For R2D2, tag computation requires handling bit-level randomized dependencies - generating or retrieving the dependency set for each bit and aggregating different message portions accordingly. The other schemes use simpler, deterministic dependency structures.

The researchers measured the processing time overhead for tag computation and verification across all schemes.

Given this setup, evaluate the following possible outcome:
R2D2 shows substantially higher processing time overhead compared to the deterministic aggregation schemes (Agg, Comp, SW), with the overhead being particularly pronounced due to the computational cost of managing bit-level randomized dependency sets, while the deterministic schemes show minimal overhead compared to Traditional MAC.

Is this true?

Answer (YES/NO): YES